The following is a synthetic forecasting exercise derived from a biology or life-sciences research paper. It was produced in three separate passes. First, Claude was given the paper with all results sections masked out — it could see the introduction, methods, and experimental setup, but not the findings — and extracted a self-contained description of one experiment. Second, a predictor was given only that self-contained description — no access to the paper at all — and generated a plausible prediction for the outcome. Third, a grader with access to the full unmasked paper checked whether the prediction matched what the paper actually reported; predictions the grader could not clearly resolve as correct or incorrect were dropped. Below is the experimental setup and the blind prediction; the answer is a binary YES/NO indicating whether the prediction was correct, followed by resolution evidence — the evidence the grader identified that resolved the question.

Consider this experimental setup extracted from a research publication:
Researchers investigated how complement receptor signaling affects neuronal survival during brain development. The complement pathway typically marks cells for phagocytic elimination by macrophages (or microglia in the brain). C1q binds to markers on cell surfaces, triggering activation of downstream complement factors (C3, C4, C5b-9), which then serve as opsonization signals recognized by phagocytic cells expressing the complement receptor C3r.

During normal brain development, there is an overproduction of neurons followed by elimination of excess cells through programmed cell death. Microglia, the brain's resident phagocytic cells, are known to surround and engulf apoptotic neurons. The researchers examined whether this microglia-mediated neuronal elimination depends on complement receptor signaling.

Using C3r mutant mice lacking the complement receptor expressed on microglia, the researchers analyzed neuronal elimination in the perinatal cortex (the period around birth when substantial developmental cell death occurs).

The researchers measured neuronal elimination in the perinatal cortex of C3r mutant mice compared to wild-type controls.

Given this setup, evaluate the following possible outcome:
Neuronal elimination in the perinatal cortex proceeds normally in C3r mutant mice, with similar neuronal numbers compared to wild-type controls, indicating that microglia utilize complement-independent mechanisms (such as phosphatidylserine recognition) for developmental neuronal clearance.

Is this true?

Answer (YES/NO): NO